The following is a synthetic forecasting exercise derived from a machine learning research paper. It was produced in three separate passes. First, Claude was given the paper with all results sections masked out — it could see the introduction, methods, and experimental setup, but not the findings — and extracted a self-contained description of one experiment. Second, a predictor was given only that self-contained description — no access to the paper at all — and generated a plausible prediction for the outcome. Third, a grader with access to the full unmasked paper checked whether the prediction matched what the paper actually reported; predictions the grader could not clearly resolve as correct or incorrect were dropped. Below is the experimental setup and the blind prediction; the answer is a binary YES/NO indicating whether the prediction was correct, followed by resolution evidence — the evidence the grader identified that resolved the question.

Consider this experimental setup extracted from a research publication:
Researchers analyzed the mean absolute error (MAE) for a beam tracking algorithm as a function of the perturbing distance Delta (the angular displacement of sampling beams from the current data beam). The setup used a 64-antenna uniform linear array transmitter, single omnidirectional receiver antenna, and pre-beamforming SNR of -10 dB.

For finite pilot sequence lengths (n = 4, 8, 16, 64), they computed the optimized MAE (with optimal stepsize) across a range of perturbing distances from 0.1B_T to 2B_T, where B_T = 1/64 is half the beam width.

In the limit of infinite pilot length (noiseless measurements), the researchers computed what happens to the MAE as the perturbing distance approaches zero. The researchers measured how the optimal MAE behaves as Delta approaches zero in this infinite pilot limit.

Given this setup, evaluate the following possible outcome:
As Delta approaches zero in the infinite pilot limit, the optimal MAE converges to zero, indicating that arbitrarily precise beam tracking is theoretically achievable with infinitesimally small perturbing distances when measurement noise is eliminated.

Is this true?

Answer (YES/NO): YES